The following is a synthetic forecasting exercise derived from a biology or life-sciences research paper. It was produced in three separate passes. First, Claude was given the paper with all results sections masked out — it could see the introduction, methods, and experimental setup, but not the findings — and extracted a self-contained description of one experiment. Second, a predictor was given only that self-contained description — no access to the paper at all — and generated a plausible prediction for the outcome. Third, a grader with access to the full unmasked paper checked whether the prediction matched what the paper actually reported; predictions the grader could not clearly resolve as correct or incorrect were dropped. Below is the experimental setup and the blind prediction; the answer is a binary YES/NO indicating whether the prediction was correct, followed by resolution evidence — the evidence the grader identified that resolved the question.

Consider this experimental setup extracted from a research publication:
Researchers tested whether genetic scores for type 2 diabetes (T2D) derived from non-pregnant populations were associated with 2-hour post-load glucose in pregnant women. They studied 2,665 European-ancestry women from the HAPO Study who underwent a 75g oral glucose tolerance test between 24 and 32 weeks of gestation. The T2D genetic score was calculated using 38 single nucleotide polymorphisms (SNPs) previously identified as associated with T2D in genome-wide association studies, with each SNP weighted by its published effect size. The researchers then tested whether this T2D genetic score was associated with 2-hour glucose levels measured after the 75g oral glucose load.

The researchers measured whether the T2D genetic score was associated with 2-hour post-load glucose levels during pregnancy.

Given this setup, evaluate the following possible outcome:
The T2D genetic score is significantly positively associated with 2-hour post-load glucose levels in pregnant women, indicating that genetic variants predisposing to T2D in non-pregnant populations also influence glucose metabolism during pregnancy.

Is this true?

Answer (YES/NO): YES